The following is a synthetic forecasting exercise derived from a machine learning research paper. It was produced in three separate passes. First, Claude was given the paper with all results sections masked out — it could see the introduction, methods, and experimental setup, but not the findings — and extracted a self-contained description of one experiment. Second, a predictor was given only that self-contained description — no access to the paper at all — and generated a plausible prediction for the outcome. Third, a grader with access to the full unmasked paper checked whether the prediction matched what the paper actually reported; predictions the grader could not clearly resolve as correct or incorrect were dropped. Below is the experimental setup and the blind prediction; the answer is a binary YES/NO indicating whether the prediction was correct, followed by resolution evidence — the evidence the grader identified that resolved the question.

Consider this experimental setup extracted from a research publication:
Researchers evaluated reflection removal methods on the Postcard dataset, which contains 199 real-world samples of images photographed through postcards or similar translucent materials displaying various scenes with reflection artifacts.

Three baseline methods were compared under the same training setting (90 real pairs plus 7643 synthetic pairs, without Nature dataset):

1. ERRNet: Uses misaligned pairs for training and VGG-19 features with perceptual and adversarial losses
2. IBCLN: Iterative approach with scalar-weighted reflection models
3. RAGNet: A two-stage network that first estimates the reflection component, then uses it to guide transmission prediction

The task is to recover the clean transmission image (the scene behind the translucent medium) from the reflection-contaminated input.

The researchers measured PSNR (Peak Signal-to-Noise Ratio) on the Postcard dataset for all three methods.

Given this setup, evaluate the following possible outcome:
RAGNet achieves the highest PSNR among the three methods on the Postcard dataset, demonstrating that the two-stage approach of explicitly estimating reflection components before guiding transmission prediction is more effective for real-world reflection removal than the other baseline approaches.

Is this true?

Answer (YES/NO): YES